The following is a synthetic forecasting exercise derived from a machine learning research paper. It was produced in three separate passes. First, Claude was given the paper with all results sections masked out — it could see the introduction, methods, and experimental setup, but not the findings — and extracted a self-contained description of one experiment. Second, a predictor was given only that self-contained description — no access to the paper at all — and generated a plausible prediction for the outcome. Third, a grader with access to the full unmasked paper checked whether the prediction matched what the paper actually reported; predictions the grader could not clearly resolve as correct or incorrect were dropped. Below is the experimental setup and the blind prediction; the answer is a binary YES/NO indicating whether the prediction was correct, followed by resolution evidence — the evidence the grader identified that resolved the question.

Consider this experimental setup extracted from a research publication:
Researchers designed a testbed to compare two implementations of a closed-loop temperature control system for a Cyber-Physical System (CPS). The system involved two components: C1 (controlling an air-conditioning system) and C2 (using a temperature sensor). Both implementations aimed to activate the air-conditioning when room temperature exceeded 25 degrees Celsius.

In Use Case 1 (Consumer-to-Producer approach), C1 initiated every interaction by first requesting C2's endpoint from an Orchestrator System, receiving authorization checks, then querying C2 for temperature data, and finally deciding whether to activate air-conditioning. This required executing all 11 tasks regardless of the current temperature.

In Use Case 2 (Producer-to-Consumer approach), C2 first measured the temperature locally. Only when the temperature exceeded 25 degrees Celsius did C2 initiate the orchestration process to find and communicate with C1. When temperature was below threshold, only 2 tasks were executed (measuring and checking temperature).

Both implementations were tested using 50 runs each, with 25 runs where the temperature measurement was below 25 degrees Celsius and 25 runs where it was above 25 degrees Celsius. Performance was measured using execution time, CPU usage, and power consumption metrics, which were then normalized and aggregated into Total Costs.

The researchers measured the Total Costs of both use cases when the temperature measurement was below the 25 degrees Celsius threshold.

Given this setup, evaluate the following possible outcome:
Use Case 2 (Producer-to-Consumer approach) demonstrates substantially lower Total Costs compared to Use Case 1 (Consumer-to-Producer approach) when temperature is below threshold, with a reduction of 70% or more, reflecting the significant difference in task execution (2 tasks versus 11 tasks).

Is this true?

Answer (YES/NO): YES